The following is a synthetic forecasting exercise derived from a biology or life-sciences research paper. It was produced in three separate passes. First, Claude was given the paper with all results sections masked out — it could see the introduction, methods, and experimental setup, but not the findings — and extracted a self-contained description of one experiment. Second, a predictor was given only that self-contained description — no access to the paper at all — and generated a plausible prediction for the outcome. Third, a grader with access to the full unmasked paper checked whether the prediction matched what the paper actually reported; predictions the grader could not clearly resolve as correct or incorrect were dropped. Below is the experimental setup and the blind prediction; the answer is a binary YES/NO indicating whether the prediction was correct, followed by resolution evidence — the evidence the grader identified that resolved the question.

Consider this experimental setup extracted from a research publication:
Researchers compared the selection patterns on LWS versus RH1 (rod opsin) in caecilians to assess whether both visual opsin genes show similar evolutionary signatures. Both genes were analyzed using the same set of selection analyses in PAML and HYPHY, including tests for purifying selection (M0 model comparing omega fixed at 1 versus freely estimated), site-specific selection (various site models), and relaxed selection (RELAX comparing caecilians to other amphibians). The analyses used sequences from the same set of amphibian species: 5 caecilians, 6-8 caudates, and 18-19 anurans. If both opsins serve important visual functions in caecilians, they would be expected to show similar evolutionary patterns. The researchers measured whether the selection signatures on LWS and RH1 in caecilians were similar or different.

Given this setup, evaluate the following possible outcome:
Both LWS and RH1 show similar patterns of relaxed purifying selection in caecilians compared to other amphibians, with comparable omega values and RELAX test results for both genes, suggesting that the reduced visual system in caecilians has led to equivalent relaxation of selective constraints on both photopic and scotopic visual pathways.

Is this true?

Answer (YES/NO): NO